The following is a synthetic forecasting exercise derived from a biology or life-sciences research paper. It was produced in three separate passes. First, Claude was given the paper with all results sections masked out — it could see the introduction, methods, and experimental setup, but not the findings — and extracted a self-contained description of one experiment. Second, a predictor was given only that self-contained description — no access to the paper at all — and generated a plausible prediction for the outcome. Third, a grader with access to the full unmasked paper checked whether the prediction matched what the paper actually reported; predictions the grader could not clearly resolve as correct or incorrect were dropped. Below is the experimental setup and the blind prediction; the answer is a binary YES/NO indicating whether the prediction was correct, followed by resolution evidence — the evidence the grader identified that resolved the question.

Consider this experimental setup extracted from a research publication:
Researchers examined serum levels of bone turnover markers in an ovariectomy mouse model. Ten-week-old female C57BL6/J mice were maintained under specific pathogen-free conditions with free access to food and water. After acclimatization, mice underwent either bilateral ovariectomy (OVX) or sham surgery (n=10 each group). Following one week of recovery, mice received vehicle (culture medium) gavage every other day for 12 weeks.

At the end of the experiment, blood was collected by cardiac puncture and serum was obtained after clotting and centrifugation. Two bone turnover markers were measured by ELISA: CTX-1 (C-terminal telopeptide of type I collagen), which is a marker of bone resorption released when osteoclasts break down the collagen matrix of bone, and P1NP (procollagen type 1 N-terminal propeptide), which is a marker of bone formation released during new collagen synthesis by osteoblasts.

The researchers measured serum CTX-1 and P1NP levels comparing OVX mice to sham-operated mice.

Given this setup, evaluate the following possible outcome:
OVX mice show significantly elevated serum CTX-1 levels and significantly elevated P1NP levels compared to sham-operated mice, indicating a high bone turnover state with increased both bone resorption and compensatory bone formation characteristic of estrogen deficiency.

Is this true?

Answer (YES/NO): NO